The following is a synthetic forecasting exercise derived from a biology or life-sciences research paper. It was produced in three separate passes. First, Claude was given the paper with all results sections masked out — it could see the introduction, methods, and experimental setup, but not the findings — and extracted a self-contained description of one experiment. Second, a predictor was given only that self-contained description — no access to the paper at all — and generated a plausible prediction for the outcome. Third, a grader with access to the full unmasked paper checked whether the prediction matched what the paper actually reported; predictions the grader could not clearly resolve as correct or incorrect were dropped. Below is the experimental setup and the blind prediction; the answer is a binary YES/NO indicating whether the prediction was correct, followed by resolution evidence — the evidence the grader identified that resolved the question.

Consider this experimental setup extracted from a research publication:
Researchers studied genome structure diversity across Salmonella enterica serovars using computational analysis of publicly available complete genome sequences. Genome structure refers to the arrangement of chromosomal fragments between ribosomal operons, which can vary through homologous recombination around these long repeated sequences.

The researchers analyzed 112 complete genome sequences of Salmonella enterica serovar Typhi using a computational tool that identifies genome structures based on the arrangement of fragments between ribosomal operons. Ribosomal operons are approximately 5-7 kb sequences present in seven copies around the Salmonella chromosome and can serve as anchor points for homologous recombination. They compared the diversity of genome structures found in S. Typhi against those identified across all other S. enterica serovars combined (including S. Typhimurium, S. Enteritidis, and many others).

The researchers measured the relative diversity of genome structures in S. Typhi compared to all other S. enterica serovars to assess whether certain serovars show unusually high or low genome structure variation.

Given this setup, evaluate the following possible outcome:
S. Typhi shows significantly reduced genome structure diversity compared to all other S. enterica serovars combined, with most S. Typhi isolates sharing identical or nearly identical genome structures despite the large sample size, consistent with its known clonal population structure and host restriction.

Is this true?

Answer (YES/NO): NO